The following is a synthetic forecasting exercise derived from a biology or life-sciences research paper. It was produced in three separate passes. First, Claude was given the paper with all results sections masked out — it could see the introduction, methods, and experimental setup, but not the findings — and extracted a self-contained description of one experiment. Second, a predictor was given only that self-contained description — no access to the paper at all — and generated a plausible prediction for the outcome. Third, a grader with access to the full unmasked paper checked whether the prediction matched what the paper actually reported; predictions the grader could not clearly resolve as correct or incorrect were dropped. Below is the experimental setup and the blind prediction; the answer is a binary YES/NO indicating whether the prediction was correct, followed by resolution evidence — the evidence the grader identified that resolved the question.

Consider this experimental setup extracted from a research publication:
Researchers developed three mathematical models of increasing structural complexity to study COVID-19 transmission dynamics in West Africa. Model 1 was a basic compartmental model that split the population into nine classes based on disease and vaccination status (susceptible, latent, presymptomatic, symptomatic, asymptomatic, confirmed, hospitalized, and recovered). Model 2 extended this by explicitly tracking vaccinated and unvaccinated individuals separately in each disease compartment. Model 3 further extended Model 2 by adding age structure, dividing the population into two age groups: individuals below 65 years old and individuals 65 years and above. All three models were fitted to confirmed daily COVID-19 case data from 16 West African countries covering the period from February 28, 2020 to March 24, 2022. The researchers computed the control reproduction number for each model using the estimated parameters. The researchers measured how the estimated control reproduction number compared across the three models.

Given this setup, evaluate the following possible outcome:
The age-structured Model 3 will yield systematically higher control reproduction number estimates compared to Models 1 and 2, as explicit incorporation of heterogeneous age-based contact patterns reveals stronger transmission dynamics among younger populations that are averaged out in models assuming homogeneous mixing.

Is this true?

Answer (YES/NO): NO